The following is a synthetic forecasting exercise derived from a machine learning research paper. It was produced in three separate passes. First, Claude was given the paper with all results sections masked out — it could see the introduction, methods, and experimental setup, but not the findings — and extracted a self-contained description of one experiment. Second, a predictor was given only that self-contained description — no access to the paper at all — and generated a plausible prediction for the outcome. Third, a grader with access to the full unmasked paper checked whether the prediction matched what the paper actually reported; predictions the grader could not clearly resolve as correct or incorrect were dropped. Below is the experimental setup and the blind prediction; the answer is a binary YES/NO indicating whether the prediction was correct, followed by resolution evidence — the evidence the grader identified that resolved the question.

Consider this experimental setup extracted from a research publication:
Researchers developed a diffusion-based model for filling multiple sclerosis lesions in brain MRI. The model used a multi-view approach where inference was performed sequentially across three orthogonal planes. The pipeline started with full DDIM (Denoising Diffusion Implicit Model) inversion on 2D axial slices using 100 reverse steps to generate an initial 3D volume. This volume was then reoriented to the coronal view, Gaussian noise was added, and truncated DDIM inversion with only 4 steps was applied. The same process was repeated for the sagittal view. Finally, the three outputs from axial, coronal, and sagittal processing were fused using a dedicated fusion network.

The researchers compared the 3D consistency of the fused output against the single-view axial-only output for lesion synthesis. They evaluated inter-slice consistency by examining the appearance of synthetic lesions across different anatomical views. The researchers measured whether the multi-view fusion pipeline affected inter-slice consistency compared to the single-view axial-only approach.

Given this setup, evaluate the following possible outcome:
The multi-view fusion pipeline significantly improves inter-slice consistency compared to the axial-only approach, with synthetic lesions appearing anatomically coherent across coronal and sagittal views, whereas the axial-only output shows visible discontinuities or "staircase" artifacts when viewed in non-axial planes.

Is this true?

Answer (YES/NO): YES